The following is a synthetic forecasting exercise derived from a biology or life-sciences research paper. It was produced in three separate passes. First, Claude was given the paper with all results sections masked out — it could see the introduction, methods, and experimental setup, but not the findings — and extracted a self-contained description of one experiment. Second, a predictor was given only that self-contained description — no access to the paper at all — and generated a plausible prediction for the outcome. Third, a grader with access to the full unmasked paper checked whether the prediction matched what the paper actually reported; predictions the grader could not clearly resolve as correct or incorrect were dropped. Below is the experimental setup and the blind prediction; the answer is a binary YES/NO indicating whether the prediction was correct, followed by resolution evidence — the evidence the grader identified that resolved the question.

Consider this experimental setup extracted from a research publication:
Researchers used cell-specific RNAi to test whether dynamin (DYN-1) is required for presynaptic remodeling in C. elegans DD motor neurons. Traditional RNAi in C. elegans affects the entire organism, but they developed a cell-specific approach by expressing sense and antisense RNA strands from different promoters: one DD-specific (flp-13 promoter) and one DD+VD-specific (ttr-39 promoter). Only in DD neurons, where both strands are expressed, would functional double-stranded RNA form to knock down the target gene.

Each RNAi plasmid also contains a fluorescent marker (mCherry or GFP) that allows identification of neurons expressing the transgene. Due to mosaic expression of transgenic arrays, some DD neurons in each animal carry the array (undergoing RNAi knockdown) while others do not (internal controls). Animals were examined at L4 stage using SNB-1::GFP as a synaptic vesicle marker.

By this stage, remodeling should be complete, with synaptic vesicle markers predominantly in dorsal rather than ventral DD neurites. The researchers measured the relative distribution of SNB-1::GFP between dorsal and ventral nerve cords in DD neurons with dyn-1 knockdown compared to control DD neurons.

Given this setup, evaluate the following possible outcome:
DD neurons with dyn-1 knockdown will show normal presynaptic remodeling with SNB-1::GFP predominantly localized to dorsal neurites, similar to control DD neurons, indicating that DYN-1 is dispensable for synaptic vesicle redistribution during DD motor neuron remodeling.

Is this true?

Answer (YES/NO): NO